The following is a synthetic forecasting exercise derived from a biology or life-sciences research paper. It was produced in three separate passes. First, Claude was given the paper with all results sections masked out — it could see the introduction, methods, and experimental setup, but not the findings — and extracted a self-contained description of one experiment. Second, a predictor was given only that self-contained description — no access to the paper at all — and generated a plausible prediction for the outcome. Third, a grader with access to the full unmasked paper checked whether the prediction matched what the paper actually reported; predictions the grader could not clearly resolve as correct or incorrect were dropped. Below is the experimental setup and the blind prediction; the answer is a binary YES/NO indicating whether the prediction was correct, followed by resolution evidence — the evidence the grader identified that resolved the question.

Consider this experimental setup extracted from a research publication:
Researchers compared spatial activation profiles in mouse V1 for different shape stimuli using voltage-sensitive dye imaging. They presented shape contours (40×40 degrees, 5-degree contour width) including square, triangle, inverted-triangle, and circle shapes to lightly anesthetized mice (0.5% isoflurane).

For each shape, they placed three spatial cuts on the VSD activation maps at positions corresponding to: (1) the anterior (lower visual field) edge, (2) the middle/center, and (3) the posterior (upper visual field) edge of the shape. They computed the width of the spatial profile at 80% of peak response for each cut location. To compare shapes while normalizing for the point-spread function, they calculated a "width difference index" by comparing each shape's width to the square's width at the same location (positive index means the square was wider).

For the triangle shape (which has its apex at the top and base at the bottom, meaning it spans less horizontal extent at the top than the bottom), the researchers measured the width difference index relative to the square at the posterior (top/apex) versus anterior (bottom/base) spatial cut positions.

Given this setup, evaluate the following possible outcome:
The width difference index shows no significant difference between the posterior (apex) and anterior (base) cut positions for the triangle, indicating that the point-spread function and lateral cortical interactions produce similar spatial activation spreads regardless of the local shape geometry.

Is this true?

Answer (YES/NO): NO